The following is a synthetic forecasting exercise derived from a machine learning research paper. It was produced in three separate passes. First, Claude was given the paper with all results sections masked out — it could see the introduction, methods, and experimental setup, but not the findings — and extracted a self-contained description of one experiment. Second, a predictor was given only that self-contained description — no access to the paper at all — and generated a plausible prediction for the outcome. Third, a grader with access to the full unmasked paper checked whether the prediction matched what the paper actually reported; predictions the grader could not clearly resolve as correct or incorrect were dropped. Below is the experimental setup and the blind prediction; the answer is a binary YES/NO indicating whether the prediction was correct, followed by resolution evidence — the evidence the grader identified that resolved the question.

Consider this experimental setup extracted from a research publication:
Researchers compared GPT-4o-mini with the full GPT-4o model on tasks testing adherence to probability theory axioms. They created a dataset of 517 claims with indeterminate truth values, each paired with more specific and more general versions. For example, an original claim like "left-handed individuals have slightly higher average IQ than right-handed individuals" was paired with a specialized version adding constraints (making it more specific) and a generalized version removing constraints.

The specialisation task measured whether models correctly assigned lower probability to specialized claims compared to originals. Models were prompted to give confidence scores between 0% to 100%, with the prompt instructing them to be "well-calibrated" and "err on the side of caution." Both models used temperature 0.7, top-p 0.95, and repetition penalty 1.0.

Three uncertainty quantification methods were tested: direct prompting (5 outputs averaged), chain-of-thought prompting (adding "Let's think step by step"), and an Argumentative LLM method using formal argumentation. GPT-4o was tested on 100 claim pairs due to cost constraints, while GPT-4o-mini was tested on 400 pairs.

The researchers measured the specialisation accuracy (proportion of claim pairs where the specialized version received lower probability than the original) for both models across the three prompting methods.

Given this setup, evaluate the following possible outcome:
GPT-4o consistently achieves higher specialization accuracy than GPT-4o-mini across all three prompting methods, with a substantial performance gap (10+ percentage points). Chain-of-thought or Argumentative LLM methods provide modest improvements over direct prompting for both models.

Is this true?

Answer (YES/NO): NO